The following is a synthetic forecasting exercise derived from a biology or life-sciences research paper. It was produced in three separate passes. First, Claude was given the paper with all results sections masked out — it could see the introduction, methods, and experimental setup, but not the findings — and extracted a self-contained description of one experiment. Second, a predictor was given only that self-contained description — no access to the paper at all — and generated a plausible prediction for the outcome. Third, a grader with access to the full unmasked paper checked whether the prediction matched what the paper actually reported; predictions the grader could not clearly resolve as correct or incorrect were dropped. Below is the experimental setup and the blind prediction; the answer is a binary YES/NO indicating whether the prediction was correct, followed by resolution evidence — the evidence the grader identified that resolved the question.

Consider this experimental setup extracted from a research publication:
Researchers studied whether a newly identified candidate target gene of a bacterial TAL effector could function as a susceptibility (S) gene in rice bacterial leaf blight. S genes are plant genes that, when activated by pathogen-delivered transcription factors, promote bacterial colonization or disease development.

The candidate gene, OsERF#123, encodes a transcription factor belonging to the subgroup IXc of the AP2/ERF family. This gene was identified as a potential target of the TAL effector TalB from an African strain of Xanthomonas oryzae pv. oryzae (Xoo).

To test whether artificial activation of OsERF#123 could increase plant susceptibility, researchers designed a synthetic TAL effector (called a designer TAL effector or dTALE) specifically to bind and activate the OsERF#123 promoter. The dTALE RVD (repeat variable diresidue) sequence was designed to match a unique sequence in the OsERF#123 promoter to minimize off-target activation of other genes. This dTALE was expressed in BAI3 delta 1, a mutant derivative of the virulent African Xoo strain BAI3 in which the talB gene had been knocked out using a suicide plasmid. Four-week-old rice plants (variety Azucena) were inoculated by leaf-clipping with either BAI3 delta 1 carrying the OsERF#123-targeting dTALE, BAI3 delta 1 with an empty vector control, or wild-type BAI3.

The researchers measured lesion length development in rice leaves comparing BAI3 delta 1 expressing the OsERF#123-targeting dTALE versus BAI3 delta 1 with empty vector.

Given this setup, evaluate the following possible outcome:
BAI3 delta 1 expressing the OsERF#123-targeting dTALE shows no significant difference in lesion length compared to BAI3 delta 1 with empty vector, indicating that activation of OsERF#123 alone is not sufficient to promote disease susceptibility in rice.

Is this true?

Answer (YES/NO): NO